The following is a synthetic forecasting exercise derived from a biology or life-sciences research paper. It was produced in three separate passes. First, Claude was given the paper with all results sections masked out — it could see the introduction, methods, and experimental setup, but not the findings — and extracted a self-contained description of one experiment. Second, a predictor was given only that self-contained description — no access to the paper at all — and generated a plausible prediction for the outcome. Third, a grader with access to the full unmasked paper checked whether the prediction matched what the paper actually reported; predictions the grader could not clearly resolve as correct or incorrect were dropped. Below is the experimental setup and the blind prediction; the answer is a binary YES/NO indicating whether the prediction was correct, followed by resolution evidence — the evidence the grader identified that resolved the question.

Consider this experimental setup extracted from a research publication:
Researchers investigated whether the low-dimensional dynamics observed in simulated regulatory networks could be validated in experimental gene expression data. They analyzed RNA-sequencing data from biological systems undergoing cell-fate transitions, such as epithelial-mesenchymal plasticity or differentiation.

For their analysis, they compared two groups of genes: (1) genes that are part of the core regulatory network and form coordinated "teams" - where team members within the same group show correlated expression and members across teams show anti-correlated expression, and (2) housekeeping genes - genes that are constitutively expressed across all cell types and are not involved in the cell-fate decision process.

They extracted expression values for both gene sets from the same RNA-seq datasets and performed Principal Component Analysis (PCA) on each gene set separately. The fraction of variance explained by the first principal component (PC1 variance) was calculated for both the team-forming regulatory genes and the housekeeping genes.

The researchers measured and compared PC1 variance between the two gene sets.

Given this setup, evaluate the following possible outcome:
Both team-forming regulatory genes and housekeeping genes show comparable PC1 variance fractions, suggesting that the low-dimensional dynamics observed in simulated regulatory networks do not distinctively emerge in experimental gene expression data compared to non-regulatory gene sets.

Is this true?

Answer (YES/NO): NO